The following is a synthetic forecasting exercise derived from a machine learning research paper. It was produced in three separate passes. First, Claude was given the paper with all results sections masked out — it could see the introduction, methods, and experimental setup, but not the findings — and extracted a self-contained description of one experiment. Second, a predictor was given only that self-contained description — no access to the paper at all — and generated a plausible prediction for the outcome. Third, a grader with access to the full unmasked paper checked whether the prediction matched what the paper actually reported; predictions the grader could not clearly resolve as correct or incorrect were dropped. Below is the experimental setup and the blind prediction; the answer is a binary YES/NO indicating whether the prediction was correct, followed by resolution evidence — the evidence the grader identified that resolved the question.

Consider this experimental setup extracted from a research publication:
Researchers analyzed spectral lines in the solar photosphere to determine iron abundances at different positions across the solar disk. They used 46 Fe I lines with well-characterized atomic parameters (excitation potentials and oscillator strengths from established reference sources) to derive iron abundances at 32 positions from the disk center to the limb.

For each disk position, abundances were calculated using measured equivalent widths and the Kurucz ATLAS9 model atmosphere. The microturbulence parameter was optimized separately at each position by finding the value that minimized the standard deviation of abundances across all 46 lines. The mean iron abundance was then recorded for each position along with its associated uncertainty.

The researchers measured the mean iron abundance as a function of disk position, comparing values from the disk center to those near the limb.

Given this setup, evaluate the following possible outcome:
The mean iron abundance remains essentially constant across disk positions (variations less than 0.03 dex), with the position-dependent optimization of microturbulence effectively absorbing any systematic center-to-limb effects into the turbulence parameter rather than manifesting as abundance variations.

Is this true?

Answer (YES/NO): YES